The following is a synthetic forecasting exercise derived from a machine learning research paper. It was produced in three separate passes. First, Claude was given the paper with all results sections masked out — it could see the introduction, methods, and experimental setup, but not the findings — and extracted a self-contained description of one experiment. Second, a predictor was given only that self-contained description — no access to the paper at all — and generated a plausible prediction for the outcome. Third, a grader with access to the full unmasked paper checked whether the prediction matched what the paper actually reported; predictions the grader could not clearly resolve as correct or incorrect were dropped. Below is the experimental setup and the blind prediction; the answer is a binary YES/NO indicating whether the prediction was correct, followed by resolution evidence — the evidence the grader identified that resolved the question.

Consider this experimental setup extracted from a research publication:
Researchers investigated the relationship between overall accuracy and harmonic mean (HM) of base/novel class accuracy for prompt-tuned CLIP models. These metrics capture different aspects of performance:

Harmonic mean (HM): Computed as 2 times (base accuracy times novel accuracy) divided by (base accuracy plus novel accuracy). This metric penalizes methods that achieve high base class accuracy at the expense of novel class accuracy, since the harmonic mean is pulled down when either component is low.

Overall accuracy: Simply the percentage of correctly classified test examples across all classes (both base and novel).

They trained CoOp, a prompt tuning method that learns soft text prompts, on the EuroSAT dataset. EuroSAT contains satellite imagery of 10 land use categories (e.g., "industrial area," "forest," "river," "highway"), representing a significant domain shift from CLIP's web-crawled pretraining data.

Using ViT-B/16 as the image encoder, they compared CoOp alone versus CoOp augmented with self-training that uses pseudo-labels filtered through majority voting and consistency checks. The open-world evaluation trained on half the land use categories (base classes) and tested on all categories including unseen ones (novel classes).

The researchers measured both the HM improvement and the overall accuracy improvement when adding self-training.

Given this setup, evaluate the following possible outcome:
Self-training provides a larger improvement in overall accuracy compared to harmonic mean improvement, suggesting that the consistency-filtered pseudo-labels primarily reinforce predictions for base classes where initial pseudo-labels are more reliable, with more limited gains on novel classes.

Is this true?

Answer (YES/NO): NO